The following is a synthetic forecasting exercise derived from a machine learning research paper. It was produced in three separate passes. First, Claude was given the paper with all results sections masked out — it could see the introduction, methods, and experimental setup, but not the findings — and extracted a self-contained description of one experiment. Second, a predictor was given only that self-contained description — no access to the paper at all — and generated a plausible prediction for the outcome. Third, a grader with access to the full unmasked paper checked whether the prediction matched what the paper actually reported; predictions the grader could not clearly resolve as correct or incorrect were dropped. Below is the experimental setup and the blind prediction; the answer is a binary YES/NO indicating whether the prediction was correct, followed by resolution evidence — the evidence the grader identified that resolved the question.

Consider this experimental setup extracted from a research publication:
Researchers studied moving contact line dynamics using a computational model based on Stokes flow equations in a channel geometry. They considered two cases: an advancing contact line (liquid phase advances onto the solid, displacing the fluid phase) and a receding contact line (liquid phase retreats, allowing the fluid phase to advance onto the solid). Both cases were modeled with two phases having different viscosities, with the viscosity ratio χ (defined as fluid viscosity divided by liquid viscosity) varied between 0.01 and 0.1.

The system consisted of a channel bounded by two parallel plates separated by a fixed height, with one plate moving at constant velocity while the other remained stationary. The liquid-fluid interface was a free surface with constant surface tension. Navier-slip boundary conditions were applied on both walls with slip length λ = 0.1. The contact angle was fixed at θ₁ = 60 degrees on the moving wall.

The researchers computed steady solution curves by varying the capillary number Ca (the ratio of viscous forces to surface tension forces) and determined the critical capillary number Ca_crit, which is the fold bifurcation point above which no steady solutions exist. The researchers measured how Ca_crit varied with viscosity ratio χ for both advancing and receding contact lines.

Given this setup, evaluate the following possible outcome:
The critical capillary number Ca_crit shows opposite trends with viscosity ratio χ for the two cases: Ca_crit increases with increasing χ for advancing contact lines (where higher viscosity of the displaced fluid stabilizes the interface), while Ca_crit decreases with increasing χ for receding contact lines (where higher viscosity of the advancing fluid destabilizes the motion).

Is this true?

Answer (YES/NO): NO